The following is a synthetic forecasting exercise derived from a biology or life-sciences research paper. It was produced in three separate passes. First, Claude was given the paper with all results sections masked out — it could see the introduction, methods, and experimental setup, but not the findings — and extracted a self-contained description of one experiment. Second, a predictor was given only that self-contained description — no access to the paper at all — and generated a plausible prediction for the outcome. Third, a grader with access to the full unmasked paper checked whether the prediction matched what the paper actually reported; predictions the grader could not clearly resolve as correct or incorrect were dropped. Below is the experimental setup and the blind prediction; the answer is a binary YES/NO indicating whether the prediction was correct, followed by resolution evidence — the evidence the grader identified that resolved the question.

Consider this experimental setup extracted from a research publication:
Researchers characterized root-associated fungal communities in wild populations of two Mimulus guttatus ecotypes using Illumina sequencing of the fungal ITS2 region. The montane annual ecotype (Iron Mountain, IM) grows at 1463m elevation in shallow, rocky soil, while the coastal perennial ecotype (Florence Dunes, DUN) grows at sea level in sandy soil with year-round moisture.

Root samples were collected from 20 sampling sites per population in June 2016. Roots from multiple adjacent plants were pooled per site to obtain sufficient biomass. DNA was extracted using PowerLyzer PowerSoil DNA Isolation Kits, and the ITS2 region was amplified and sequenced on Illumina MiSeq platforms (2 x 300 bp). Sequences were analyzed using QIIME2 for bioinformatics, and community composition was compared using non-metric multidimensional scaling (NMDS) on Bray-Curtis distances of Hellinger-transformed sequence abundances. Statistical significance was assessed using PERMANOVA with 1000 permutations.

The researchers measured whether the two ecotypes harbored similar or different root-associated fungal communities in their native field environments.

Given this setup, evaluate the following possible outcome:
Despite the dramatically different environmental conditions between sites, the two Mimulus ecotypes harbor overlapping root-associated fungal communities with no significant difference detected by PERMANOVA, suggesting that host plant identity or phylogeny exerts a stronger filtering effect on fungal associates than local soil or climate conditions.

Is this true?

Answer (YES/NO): NO